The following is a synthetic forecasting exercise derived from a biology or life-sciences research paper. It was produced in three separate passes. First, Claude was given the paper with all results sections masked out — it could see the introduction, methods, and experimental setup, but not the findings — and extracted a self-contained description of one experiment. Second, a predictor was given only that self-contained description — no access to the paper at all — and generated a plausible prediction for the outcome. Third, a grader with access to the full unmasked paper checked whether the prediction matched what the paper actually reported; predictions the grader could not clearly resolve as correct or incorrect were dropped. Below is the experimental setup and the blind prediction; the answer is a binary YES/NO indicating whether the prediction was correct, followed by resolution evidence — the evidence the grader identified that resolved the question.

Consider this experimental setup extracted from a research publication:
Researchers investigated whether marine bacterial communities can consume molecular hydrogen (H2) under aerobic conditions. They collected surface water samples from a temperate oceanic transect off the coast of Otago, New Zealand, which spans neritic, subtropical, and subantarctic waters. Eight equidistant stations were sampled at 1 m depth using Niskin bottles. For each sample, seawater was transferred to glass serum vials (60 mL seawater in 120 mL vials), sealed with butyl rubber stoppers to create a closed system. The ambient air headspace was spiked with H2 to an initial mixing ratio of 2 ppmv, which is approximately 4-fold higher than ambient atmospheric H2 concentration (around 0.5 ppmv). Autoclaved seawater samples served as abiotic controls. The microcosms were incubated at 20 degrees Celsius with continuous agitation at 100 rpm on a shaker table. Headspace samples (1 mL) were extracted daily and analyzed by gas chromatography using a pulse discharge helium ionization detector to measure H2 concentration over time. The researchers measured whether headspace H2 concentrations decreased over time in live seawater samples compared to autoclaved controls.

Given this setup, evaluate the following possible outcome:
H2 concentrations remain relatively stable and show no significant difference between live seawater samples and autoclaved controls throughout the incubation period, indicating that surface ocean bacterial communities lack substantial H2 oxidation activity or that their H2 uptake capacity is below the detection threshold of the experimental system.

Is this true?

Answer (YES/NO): NO